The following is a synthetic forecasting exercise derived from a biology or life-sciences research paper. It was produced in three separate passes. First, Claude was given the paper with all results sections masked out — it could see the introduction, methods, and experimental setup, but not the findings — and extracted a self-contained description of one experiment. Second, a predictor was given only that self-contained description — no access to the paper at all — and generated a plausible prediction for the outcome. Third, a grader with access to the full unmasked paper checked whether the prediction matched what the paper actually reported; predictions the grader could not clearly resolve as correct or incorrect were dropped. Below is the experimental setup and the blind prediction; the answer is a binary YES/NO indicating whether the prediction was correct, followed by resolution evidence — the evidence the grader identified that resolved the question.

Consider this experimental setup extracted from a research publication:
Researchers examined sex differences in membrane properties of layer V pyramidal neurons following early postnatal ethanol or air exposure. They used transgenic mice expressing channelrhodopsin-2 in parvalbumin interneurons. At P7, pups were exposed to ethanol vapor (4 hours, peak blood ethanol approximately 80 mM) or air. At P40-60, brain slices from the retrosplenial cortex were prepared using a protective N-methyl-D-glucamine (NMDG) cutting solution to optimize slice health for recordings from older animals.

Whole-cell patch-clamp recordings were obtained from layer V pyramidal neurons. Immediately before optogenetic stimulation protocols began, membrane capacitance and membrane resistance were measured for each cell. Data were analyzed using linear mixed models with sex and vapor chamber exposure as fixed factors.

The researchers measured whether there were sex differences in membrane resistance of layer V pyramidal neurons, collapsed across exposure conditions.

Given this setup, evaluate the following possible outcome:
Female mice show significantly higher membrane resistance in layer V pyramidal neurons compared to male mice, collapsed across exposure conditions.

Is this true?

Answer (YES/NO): YES